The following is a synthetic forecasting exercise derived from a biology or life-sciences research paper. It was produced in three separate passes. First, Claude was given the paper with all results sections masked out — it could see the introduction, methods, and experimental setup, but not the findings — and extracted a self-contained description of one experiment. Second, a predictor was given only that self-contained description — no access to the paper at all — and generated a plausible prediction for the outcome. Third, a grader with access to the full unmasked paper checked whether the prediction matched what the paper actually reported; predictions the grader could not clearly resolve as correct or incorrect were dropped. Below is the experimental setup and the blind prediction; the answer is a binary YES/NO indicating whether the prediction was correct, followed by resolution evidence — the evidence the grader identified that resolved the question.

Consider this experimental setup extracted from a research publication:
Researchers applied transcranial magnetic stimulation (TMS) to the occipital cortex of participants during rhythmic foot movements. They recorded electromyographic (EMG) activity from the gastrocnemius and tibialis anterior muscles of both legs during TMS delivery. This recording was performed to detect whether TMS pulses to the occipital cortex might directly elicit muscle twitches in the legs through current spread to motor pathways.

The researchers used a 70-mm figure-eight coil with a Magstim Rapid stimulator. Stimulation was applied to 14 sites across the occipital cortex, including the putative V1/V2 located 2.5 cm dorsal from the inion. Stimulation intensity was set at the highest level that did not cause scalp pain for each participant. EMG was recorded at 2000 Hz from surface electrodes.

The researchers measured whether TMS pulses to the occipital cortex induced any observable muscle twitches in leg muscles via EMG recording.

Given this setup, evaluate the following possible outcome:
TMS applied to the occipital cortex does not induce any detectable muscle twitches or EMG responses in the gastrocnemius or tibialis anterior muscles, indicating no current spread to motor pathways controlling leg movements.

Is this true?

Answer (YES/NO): YES